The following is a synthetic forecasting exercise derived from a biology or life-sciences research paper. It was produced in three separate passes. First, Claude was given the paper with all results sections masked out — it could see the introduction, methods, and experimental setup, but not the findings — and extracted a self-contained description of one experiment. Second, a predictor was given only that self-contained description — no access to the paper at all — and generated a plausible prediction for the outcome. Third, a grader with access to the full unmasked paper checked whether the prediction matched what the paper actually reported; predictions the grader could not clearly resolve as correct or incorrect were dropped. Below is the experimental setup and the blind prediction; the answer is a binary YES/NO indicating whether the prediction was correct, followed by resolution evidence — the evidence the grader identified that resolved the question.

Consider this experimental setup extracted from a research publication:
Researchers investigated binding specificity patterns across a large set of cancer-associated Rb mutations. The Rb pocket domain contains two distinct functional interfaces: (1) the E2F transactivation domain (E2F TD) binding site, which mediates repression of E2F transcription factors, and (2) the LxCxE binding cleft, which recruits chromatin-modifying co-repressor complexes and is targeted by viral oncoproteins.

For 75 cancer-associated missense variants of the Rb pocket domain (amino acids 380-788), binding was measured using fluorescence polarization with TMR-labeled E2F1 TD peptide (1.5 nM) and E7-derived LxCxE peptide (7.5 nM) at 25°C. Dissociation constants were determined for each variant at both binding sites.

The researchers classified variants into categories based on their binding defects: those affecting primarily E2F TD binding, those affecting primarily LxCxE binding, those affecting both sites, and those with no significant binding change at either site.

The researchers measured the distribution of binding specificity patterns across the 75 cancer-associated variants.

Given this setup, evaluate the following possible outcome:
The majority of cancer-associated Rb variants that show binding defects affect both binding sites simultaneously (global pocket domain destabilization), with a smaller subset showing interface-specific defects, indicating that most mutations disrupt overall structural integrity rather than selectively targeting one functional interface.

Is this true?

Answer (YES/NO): NO